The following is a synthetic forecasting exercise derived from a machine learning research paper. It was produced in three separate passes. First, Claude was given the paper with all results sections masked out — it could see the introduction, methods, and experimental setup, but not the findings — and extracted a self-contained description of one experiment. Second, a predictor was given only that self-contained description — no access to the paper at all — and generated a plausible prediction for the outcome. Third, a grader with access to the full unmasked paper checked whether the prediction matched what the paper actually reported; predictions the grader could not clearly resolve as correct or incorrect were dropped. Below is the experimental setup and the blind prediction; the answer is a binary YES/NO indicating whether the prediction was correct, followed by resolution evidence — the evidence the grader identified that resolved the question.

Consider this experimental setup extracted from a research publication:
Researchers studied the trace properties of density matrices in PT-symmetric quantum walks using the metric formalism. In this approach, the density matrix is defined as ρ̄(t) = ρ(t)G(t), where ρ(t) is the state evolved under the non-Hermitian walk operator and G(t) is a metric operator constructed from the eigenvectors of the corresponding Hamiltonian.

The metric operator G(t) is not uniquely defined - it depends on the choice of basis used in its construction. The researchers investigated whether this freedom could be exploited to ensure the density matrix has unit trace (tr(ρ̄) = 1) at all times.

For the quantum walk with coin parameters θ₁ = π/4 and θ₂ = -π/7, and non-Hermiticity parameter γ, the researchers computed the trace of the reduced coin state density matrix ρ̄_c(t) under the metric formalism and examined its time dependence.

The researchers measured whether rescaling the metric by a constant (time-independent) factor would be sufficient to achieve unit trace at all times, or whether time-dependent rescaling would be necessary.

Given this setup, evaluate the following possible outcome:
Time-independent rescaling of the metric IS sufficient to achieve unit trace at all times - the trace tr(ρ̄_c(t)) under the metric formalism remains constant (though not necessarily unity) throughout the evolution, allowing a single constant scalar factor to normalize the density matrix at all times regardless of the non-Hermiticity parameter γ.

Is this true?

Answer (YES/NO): YES